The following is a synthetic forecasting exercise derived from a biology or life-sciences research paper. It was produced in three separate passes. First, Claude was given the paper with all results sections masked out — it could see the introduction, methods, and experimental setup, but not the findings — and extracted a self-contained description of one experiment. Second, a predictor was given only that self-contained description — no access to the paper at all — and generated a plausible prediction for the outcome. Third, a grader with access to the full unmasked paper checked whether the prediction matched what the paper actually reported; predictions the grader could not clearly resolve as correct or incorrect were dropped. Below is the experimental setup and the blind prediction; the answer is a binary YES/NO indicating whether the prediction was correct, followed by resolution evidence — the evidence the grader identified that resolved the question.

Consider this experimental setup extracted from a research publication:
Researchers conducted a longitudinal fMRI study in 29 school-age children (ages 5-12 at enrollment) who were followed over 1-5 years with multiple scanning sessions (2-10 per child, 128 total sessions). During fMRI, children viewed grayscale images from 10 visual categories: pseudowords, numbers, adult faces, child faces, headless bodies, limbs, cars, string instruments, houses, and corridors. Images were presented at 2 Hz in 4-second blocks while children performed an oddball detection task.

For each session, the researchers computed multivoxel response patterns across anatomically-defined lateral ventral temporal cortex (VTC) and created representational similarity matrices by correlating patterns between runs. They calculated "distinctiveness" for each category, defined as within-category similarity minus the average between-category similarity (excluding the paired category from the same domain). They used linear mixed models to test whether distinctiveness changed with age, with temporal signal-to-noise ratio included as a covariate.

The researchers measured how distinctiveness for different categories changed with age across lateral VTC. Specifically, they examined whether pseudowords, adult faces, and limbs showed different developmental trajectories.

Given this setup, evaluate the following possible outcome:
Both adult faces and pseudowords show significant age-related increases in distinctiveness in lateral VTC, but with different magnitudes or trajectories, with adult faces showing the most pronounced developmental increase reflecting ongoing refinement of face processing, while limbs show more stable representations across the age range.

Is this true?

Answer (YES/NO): NO